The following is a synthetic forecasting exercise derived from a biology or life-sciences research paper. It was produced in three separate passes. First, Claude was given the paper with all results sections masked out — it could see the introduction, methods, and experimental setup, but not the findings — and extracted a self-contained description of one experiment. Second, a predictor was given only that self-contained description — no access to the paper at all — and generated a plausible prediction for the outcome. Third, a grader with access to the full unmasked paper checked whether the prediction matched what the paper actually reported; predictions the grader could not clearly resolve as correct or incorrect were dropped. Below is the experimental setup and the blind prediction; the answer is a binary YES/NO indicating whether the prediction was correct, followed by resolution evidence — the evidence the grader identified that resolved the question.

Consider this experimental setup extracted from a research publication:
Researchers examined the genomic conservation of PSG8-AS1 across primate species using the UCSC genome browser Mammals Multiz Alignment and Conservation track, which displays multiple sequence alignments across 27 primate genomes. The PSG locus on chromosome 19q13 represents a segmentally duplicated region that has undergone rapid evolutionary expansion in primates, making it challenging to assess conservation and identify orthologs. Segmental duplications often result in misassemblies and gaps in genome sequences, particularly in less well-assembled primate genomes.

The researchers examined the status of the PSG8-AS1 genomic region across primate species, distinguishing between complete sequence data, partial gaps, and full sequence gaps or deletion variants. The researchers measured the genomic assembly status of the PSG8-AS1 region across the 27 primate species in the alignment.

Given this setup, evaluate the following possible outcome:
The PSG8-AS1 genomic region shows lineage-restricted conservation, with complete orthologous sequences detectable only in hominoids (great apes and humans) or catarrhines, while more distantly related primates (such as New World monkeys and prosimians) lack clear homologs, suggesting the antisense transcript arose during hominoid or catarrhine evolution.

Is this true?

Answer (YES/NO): NO